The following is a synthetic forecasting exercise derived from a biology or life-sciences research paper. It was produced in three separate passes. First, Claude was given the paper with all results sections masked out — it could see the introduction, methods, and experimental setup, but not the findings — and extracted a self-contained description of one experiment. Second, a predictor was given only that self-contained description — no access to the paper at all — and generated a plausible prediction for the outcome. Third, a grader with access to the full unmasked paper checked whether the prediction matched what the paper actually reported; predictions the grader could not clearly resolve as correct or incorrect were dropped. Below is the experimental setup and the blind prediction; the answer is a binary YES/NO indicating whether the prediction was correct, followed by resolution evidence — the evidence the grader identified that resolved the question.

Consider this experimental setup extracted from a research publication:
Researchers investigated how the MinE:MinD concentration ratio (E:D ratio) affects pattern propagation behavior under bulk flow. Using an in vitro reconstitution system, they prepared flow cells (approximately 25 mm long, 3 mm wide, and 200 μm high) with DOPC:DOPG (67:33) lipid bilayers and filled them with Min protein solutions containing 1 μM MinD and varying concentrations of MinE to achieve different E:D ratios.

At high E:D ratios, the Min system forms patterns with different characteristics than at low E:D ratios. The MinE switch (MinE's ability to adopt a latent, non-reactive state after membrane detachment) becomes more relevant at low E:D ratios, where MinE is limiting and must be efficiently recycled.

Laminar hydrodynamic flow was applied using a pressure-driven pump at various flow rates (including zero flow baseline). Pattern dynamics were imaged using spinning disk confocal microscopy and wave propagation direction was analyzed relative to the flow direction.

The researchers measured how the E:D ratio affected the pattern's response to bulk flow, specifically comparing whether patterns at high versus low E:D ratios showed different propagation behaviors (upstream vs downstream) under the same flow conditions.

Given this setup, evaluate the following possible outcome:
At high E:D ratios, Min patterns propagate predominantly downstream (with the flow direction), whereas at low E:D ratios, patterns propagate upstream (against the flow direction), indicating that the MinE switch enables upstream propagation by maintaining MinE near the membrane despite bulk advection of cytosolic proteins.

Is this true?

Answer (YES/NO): NO